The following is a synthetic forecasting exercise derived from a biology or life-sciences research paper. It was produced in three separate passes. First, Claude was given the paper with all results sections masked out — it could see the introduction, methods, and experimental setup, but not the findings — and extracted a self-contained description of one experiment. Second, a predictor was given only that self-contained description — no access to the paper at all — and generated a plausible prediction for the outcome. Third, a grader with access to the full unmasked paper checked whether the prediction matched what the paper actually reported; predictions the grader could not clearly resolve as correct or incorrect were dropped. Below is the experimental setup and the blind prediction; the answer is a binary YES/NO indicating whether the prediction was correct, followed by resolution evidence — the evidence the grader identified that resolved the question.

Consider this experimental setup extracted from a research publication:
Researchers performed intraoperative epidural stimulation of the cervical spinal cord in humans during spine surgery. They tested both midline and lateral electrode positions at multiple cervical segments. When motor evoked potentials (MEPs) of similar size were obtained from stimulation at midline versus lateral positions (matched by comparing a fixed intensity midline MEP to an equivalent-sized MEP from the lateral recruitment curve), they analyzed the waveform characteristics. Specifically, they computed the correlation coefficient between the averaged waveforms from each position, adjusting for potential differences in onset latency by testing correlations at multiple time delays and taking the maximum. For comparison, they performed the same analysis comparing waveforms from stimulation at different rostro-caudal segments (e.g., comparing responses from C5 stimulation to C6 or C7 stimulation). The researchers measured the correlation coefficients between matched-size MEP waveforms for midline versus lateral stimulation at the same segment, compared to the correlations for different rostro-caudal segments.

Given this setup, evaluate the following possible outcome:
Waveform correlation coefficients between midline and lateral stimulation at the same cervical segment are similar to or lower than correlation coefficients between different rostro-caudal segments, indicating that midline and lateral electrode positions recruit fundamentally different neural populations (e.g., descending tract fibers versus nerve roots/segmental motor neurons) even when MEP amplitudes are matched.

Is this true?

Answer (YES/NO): NO